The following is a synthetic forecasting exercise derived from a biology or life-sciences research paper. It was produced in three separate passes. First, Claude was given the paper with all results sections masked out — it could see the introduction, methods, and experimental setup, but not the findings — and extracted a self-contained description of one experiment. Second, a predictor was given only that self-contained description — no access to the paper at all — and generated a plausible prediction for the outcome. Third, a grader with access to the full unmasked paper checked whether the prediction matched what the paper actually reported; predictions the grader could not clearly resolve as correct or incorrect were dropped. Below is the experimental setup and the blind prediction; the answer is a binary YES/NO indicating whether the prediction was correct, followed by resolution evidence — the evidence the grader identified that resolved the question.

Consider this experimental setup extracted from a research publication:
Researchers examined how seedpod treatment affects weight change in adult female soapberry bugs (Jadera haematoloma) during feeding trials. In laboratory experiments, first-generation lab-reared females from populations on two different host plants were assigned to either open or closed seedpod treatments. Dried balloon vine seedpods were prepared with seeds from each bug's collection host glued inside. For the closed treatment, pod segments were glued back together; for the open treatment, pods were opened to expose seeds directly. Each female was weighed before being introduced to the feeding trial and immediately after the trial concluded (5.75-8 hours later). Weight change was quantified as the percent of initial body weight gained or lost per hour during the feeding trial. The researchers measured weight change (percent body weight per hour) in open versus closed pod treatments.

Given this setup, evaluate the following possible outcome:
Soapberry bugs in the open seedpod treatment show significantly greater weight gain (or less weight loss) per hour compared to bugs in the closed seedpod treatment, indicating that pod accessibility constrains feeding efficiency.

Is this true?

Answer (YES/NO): YES